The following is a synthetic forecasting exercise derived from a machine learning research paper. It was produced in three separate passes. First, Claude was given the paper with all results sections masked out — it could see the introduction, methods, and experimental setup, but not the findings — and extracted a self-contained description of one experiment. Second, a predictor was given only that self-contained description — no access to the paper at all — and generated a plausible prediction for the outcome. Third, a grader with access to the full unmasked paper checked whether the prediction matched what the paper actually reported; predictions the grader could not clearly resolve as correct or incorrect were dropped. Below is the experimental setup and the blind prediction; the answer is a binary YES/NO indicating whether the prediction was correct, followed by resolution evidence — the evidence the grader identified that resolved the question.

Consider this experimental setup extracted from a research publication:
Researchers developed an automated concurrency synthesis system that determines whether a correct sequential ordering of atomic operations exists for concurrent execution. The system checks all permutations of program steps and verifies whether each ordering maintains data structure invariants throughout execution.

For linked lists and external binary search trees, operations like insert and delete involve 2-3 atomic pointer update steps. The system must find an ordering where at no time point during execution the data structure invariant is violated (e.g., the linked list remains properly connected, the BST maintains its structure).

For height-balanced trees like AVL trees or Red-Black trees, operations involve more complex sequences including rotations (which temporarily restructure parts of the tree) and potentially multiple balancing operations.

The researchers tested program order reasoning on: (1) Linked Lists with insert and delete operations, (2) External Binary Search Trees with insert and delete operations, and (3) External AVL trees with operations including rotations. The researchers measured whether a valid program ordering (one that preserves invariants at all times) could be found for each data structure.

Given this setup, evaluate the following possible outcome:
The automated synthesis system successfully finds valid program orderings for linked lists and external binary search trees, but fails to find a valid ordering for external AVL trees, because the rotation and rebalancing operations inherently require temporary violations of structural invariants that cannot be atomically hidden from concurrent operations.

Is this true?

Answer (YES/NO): YES